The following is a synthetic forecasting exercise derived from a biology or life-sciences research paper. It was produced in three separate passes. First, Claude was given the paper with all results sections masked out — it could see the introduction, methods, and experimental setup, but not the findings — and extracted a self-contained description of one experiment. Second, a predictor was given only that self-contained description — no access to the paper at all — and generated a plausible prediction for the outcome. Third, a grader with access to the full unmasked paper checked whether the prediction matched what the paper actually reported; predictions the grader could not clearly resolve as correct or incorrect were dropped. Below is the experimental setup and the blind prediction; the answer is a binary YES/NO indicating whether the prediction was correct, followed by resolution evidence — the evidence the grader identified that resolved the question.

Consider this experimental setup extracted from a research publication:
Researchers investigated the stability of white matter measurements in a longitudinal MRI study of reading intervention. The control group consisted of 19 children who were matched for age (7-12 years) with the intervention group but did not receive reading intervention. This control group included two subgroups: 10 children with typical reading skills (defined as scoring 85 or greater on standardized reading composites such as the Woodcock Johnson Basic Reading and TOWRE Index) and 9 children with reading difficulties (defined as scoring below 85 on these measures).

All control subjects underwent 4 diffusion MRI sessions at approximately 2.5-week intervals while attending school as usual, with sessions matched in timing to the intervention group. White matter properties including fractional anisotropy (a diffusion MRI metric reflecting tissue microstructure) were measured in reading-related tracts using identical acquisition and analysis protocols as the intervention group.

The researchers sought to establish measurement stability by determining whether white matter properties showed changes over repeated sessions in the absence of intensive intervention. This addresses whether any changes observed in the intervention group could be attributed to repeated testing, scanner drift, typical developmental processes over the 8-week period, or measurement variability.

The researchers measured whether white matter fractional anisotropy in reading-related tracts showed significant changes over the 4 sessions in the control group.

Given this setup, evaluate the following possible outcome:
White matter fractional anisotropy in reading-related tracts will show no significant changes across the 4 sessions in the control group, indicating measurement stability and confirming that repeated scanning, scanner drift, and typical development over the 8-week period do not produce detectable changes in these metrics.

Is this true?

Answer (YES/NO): YES